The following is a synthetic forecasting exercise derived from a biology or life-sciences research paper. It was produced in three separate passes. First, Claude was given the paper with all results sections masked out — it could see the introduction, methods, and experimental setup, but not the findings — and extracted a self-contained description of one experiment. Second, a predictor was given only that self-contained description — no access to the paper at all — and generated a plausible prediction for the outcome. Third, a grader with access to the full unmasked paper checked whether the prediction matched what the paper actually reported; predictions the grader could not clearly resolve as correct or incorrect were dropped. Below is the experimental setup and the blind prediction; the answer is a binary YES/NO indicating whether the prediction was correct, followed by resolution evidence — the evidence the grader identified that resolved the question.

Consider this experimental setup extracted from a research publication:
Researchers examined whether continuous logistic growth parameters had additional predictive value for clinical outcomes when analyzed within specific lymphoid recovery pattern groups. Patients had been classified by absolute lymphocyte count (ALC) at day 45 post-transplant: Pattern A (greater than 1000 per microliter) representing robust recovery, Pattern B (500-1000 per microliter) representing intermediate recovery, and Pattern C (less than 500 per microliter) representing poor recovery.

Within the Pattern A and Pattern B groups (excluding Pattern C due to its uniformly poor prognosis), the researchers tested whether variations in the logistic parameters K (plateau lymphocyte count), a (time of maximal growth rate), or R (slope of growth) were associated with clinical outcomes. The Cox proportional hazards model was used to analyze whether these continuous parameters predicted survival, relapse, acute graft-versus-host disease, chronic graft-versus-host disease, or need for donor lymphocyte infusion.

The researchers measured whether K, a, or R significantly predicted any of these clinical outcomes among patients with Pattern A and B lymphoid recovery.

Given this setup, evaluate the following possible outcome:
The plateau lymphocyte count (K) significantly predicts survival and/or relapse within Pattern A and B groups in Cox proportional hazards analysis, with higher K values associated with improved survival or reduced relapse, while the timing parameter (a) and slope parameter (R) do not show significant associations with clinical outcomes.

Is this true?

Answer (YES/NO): NO